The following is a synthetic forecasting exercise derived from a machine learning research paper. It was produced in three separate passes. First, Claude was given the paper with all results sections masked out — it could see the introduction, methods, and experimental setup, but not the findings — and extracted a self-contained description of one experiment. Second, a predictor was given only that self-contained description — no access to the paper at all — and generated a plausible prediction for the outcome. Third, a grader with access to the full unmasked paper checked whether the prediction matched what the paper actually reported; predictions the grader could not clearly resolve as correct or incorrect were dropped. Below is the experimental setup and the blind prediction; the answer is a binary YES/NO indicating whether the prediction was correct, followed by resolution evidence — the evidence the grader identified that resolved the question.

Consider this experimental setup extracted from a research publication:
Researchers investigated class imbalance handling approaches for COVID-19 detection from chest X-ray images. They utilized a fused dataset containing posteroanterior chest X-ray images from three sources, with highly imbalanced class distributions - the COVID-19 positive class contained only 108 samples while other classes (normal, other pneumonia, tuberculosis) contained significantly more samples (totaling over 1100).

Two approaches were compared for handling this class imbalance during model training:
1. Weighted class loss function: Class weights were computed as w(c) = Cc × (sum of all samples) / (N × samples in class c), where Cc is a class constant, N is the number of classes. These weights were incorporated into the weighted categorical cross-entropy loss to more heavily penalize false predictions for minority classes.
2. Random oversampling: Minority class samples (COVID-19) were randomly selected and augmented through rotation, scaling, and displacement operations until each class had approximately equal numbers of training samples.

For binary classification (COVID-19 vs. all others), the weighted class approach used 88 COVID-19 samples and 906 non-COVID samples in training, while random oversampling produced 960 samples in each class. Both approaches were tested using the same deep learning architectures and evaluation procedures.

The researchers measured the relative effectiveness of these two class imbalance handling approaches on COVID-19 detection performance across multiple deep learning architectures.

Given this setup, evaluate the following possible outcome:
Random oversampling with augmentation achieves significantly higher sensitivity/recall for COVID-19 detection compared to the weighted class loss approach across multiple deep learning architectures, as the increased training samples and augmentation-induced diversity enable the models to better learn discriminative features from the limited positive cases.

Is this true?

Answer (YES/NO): NO